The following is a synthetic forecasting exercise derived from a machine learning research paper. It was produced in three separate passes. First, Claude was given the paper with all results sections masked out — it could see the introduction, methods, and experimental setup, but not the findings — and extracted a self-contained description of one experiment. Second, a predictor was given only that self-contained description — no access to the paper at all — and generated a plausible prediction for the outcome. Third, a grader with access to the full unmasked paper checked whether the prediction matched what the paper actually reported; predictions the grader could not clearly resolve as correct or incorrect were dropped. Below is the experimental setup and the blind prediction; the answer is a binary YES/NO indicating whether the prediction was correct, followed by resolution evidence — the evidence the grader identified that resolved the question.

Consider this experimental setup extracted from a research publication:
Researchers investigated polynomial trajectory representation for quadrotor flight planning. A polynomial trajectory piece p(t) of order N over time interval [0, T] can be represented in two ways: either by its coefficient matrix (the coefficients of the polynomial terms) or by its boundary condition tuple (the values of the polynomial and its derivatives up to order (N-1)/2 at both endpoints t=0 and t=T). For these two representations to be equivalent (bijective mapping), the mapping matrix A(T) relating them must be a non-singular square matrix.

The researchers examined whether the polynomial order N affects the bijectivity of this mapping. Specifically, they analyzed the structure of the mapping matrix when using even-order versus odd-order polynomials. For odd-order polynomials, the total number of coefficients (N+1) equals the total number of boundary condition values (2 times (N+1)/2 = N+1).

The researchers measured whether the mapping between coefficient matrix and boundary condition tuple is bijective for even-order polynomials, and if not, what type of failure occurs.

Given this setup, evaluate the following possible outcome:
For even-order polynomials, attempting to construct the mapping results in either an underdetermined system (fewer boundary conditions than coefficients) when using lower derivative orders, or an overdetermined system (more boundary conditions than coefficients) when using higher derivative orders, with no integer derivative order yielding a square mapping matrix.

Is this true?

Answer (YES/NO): NO